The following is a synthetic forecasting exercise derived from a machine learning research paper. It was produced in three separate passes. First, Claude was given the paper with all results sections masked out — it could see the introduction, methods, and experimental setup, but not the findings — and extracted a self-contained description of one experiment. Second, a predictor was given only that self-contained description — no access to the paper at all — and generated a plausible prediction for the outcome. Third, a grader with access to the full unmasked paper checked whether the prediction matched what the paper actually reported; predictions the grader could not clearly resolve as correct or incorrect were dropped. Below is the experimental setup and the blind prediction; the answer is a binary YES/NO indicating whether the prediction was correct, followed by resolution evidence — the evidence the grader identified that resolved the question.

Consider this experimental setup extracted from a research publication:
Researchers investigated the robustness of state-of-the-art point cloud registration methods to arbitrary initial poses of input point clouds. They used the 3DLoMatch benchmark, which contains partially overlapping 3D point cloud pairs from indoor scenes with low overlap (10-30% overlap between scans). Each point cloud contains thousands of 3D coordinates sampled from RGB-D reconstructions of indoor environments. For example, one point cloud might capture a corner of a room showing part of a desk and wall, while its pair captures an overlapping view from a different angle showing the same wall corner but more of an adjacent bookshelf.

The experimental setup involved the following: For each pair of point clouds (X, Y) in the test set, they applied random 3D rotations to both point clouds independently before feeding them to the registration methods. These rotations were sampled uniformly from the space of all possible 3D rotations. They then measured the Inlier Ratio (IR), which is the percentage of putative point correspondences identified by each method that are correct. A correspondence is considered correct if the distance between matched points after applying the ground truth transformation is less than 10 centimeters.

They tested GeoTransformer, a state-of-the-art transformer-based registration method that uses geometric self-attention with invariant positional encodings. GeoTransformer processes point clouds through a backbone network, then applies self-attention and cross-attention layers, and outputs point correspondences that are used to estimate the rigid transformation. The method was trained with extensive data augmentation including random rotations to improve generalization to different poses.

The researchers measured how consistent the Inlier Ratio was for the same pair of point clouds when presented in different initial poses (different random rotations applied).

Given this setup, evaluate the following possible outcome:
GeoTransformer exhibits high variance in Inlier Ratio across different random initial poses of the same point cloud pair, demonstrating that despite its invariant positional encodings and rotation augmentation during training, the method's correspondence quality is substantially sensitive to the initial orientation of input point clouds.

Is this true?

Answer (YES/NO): YES